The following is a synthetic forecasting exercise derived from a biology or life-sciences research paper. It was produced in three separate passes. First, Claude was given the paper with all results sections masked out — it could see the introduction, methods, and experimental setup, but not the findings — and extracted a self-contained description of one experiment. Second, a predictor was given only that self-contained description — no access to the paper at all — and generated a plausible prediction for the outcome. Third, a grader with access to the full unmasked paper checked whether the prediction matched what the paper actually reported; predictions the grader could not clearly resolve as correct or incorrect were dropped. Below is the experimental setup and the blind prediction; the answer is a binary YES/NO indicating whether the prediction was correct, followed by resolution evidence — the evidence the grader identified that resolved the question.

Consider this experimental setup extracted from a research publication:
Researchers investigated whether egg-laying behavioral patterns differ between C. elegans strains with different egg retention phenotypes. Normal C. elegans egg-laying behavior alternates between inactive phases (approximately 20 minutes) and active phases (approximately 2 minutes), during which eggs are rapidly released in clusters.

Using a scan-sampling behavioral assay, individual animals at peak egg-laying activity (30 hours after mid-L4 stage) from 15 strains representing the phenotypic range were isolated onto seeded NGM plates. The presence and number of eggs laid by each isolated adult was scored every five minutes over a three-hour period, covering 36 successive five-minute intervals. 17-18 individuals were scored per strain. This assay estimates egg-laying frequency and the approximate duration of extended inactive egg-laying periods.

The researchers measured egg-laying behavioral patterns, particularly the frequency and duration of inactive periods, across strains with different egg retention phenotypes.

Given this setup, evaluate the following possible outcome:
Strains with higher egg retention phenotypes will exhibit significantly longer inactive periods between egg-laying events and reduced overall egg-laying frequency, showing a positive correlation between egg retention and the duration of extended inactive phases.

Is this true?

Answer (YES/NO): NO